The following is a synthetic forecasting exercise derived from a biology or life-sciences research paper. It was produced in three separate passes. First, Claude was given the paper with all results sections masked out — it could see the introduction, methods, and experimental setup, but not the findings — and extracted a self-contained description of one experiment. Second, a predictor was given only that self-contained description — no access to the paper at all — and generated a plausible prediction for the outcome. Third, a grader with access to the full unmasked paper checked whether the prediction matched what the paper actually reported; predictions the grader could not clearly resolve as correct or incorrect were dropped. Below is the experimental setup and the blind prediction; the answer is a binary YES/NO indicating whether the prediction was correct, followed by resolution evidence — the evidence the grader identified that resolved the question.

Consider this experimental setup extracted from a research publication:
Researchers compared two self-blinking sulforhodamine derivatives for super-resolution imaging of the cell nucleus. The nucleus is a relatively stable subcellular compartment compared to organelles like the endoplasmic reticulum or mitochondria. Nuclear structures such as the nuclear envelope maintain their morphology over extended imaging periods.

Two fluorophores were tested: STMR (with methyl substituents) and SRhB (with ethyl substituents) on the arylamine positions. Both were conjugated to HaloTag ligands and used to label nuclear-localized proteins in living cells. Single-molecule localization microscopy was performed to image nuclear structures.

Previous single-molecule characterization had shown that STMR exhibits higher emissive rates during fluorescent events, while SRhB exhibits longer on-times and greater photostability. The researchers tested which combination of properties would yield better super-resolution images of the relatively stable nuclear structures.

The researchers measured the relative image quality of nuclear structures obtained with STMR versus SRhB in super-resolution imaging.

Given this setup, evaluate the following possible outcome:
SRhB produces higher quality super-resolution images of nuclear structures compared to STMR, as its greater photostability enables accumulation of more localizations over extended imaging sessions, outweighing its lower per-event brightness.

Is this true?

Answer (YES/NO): YES